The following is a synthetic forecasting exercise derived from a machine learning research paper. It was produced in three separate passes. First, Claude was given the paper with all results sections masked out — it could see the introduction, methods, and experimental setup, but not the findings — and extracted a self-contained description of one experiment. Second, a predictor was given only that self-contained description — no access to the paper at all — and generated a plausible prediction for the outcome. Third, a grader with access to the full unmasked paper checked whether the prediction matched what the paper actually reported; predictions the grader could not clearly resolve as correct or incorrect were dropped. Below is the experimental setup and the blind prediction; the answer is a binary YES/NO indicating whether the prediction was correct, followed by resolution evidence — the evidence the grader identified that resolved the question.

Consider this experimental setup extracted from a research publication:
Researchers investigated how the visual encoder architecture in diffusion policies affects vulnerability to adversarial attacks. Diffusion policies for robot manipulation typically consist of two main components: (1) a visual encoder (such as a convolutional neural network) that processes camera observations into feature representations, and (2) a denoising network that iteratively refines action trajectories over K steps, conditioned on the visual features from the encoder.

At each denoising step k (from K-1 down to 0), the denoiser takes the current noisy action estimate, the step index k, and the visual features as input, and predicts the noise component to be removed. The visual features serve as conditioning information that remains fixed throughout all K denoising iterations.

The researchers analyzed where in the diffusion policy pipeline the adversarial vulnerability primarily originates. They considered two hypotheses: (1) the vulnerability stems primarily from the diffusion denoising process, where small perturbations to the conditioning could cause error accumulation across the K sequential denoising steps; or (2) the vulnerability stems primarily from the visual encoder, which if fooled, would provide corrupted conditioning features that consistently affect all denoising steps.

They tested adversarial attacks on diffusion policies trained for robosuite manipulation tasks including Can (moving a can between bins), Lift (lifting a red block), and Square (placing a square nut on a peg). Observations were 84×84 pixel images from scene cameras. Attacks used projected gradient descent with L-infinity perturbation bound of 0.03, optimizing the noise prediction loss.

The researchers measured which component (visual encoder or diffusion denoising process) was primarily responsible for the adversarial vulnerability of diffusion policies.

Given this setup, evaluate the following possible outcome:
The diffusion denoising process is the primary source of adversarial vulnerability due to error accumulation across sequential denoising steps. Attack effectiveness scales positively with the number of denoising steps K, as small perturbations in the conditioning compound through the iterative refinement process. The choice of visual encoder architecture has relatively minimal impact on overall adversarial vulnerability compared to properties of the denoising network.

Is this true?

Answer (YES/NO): NO